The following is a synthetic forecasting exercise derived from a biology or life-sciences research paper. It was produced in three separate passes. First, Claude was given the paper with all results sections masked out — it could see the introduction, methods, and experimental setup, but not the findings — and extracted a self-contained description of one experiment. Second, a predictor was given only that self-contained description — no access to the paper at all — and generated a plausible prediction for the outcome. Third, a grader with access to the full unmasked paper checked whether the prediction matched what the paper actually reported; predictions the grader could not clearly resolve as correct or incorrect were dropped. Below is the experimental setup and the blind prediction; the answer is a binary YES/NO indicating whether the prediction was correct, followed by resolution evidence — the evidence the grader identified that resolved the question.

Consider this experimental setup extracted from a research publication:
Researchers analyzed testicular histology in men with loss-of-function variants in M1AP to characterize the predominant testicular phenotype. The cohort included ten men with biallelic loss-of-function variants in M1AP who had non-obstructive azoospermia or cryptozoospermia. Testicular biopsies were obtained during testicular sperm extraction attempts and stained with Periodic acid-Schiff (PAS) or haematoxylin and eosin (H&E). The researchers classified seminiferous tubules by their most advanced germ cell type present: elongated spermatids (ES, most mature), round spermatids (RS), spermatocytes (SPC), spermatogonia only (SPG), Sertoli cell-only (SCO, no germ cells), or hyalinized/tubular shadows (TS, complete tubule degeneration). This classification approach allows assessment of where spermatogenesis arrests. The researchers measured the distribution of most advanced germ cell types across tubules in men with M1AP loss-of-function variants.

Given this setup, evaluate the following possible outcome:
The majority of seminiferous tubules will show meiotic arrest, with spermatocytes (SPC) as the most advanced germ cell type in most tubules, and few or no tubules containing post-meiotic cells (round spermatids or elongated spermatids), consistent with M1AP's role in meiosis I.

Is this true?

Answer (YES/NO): YES